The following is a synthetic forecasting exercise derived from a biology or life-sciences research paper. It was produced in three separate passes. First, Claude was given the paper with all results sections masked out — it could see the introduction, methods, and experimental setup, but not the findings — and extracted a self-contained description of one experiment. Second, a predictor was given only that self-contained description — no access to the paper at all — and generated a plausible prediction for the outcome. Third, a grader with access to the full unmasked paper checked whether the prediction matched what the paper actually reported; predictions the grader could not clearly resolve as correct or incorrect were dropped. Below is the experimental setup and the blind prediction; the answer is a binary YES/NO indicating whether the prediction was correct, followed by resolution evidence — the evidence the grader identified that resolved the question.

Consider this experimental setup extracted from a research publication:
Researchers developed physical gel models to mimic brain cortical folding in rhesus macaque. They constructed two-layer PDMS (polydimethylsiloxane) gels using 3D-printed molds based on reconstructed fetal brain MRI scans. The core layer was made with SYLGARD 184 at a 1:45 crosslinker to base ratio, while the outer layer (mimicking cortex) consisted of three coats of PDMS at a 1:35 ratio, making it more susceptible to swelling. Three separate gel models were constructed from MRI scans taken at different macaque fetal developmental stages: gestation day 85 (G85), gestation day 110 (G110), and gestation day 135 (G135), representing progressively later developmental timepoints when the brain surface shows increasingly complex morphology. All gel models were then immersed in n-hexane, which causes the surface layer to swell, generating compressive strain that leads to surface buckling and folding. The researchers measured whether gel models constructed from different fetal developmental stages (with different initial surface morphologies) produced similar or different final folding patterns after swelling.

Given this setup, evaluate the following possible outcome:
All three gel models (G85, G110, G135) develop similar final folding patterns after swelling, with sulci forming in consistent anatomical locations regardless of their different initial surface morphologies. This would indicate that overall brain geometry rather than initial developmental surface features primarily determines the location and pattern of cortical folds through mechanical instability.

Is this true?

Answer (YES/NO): NO